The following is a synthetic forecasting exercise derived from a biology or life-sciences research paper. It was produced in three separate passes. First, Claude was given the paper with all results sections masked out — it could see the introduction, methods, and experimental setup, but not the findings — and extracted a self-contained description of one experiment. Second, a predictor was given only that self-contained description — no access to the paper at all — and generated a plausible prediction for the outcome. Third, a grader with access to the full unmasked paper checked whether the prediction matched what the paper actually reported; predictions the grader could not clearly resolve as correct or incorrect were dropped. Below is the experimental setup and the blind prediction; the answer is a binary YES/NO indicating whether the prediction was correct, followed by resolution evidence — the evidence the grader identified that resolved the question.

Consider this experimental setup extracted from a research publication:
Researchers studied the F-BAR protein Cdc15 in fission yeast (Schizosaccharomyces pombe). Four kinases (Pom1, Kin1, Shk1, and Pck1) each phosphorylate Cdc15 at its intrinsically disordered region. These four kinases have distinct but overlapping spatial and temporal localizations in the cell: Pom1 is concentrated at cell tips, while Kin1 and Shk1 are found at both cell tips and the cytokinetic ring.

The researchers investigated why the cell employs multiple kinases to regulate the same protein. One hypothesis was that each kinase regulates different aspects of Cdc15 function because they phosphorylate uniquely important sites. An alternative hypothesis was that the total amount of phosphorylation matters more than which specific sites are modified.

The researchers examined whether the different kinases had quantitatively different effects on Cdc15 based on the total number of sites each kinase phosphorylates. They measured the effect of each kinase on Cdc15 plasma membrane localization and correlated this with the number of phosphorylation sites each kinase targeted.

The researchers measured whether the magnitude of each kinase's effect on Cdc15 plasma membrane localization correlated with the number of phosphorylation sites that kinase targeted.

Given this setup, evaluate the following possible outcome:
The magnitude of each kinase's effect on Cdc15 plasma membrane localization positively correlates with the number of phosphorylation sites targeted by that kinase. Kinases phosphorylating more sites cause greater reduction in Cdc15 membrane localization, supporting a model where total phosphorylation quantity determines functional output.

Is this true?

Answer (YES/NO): YES